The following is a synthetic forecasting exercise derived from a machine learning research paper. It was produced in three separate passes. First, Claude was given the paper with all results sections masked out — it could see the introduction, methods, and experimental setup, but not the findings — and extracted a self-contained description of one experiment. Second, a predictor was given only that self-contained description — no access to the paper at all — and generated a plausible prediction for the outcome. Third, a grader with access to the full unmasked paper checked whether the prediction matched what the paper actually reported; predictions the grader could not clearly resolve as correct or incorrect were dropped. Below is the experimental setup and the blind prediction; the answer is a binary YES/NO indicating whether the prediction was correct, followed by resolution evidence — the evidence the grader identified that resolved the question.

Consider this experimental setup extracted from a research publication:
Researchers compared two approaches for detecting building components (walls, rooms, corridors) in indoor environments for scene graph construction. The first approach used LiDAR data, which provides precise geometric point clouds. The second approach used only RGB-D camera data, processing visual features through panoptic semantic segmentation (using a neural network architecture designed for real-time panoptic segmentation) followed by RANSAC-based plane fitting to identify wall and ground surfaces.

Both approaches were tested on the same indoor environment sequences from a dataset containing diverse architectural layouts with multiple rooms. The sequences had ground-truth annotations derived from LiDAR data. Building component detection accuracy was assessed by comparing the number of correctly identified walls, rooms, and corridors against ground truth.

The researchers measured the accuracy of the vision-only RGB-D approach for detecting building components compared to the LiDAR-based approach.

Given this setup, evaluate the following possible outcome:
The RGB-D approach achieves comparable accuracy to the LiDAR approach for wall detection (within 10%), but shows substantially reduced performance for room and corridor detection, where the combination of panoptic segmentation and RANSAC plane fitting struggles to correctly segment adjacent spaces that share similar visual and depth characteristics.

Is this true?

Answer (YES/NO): NO